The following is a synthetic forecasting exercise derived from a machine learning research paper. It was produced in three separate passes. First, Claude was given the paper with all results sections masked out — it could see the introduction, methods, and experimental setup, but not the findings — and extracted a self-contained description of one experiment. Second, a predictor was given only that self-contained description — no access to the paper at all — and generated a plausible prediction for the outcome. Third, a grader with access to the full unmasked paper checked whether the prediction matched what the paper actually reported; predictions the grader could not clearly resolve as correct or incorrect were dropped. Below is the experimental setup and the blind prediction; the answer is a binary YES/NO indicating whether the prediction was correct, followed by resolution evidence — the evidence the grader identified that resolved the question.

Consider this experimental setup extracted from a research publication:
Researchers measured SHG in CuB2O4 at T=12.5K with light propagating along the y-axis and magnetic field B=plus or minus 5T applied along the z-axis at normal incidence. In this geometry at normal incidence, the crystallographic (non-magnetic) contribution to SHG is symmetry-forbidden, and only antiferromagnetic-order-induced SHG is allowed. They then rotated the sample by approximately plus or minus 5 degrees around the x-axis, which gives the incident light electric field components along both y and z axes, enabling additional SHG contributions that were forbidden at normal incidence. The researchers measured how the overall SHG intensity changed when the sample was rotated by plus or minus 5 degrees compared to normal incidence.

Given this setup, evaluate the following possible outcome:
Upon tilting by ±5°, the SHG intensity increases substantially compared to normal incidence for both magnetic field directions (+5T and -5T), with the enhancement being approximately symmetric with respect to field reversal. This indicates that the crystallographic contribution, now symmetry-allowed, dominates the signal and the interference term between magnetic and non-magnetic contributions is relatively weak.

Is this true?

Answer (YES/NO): NO